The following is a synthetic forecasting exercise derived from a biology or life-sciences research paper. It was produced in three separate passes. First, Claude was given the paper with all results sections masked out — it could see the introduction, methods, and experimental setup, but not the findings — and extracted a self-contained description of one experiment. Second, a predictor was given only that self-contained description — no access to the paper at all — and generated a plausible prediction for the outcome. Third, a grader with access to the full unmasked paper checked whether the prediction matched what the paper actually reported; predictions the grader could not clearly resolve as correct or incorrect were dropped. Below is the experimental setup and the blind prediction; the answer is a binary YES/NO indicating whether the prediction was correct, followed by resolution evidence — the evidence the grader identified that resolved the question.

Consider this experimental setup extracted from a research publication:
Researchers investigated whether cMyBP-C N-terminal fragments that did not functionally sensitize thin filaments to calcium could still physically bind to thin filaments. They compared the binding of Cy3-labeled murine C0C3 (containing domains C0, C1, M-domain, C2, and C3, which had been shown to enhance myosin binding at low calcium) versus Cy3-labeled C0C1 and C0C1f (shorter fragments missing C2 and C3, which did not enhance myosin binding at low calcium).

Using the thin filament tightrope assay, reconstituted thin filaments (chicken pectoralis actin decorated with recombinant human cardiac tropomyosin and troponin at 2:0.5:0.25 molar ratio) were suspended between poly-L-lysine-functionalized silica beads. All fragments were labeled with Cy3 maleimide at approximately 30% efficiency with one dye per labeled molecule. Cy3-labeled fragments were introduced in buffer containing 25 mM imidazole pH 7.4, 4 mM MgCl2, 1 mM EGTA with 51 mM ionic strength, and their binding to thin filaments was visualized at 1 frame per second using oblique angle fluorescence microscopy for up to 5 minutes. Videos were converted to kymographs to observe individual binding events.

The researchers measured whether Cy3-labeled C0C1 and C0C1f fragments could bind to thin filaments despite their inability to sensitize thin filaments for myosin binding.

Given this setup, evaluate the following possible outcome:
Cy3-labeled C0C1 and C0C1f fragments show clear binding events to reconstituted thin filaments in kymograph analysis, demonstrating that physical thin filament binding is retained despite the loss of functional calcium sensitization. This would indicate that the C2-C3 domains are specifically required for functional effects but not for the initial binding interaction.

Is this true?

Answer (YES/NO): YES